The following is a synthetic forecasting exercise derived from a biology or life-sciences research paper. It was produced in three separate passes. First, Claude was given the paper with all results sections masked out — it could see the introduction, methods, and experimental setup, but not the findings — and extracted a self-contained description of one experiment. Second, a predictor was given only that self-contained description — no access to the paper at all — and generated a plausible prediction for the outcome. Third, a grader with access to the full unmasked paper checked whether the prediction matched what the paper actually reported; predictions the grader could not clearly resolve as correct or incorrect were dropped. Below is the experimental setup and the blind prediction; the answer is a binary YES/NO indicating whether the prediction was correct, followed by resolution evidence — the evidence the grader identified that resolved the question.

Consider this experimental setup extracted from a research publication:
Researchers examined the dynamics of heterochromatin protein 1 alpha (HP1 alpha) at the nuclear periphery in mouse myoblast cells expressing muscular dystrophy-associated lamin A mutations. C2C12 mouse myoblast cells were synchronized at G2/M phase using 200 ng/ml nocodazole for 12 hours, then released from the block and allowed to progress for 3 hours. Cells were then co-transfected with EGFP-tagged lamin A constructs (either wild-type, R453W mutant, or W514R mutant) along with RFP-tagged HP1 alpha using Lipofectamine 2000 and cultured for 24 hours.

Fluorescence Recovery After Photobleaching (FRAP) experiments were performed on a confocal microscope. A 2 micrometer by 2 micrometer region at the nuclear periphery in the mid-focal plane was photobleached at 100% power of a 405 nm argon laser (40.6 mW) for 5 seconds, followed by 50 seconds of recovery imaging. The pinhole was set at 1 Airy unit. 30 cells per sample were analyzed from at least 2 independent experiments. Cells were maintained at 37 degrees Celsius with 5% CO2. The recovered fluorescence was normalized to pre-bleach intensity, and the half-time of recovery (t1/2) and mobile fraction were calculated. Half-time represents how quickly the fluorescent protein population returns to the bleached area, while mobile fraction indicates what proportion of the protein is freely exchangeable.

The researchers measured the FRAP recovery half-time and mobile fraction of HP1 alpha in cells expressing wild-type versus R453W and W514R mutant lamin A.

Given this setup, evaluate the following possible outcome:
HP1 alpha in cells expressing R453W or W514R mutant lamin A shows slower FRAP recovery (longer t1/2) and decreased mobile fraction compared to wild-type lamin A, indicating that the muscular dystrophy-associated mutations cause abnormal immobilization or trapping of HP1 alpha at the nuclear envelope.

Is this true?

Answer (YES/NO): NO